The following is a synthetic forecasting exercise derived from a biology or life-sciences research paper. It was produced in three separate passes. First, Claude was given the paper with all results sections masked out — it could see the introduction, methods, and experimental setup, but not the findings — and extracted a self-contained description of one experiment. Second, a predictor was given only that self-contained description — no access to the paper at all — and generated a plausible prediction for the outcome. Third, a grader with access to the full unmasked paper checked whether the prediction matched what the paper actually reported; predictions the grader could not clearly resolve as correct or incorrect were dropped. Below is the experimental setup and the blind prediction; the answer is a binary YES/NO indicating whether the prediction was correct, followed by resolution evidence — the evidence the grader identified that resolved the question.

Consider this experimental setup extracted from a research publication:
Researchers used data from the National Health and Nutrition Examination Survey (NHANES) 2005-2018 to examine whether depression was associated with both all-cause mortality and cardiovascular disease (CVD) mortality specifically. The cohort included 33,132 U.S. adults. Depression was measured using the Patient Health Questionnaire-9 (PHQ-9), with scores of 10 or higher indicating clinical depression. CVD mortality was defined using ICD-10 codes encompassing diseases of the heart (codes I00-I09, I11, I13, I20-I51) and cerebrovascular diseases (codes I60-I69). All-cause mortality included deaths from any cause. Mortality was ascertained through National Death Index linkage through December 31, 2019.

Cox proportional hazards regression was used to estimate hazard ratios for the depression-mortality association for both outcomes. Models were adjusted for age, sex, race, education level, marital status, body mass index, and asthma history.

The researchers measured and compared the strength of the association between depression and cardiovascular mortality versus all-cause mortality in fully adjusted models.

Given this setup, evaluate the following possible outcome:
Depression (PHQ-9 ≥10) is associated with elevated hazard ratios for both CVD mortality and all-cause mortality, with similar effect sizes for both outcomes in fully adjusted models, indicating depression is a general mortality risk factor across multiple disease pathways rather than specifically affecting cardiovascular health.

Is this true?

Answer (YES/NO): NO